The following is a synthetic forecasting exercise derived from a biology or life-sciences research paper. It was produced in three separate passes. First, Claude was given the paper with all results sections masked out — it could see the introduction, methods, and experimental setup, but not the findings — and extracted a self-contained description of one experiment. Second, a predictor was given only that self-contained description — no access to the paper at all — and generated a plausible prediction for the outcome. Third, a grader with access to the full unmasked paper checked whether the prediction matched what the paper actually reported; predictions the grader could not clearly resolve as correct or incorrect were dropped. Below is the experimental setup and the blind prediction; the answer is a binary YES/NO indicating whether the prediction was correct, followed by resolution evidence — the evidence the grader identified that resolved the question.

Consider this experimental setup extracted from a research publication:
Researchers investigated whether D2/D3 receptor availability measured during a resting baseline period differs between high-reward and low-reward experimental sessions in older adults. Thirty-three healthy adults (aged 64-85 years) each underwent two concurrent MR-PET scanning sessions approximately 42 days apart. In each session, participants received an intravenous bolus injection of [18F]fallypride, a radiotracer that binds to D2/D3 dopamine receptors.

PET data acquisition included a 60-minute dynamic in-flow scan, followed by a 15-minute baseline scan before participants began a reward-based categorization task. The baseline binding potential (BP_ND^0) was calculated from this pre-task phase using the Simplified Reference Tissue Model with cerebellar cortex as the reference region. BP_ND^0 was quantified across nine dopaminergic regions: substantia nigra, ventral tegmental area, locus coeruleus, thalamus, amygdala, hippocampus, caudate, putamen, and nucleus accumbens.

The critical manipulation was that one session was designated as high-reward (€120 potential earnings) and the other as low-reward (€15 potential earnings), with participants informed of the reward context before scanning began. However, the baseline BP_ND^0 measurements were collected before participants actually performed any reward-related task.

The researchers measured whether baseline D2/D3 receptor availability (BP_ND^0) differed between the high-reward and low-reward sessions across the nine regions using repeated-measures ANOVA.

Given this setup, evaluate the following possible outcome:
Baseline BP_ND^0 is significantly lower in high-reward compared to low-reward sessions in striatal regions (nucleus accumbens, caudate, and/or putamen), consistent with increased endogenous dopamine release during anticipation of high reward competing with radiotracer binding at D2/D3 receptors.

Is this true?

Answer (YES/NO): NO